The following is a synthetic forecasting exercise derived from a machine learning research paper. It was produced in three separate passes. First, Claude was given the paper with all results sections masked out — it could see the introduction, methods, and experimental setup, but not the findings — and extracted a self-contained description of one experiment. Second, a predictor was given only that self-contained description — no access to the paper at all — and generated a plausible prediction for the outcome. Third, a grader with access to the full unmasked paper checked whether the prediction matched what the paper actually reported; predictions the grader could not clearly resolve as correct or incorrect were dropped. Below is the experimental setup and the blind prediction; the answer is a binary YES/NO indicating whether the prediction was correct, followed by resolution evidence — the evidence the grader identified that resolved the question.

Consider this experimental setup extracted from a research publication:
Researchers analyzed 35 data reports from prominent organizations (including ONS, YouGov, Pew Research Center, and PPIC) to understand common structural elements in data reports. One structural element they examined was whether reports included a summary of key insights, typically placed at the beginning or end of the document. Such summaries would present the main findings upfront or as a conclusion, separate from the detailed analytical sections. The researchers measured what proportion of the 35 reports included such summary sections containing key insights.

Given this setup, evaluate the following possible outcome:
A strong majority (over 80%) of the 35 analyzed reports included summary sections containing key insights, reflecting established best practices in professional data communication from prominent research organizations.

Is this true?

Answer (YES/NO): NO